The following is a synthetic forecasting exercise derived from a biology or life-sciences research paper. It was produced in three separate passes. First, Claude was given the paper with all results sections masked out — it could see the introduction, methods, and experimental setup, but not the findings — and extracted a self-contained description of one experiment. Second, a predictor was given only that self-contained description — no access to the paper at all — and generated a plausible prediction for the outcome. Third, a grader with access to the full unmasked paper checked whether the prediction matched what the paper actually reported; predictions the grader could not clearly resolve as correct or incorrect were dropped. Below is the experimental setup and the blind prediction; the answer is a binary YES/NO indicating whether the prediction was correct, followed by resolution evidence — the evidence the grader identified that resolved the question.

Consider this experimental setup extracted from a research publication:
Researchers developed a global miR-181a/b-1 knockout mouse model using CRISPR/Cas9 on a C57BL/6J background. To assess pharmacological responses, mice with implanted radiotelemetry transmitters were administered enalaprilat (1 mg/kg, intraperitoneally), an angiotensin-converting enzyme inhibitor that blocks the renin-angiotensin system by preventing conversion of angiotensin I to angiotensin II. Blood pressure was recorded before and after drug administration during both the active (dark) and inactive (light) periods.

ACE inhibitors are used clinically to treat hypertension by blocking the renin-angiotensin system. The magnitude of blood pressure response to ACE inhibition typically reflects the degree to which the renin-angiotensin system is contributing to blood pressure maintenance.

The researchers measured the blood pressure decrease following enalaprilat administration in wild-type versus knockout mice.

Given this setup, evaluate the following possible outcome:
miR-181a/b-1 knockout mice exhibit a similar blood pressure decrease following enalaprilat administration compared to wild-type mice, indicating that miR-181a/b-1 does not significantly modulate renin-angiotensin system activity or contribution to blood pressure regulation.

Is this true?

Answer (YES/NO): NO